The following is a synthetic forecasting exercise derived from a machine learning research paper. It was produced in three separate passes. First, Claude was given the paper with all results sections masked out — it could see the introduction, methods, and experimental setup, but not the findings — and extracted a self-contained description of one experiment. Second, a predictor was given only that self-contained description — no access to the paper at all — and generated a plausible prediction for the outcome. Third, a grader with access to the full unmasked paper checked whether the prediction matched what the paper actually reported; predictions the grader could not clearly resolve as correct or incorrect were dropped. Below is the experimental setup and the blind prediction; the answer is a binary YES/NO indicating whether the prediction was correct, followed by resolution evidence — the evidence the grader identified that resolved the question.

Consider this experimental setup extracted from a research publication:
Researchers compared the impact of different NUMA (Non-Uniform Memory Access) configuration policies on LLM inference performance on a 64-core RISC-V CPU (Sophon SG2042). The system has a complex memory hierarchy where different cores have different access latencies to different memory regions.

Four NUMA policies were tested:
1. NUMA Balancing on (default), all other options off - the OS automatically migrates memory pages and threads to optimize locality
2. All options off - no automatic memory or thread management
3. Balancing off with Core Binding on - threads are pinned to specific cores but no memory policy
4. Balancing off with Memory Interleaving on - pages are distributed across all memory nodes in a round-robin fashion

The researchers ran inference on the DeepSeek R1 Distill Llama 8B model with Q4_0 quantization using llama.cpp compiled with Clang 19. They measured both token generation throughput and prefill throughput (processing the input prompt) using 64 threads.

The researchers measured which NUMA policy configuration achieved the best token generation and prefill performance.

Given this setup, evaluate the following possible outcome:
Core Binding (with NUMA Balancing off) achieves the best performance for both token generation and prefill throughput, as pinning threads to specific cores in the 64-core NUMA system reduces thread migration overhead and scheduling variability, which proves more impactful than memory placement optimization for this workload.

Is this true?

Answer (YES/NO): NO